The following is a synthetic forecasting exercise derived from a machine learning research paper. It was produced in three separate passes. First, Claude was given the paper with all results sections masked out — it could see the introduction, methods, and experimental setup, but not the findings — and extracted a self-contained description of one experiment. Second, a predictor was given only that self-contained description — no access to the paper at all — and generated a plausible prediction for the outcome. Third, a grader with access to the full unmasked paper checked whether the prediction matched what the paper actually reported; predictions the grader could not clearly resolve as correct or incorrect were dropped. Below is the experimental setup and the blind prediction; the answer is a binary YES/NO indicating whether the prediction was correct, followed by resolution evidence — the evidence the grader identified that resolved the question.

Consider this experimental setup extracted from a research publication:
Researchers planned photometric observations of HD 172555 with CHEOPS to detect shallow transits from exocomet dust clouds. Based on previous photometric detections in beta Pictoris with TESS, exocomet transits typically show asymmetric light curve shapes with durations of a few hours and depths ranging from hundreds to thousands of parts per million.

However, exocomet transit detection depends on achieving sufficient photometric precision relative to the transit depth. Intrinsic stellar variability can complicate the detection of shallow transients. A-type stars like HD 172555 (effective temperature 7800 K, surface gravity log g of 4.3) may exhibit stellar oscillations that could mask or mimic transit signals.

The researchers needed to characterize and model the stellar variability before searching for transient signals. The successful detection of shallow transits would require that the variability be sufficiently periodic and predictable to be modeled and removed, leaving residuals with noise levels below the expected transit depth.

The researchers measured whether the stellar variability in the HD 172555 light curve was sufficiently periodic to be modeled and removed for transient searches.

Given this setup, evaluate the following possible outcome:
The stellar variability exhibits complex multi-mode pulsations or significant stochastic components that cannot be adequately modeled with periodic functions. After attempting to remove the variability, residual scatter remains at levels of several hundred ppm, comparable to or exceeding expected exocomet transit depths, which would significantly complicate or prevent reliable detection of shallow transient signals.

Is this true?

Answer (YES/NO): NO